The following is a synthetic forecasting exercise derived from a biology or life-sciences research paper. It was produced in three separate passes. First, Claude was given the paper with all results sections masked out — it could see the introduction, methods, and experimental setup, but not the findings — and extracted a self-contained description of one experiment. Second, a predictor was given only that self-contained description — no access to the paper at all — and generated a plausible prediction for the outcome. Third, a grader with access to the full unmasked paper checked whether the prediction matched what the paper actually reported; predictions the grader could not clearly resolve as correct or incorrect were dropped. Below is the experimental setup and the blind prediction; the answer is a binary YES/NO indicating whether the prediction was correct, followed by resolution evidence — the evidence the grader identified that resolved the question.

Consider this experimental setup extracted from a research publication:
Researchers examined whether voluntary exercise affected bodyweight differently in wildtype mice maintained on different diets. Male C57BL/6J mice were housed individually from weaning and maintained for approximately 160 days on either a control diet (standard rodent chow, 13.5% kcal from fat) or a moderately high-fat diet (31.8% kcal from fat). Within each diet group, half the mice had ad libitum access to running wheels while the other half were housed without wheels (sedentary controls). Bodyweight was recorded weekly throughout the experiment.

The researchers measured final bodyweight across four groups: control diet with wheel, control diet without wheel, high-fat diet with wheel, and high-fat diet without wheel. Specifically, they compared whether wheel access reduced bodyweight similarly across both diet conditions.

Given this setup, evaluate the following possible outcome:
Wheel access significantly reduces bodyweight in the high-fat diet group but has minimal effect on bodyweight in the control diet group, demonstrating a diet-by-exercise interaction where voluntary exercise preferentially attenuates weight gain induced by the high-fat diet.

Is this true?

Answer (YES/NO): YES